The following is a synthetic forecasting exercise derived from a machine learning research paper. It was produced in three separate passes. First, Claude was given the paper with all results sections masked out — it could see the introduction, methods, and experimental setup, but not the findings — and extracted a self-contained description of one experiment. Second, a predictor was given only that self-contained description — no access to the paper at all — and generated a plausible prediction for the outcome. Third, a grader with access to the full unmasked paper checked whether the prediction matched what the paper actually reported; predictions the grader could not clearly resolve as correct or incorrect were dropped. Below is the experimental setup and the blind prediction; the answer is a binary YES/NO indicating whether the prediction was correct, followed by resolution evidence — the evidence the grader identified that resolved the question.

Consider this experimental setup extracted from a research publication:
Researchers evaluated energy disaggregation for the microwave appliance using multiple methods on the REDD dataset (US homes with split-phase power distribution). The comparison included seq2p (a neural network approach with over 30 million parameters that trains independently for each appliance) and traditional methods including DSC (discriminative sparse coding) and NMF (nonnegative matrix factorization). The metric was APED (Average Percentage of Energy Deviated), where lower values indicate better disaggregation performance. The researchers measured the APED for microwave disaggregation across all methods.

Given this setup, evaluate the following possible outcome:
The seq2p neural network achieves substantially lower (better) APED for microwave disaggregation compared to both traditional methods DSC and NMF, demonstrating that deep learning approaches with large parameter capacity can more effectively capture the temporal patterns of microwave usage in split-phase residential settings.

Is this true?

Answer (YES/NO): NO